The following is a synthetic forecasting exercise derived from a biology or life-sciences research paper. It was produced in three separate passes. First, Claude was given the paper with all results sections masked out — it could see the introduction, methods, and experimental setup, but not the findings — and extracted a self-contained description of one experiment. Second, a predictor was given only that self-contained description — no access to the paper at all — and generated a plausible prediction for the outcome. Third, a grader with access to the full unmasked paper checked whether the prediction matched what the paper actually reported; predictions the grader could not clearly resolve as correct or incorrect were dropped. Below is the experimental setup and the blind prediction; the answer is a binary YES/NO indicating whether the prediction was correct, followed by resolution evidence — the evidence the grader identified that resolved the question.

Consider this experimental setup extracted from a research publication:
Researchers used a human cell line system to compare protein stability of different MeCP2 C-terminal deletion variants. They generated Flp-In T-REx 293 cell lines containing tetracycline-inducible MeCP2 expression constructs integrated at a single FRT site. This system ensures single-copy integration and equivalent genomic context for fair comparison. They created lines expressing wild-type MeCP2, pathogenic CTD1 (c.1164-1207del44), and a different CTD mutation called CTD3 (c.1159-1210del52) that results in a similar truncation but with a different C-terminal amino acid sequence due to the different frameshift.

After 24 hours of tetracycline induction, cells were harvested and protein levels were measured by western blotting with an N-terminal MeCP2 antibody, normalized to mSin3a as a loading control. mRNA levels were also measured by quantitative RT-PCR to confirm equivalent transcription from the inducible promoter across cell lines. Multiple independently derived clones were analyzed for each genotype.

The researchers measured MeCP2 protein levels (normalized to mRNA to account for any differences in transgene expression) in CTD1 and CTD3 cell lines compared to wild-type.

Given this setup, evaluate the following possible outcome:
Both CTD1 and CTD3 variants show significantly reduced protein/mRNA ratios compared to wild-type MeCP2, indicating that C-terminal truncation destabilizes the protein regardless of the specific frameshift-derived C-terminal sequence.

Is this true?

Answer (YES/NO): NO